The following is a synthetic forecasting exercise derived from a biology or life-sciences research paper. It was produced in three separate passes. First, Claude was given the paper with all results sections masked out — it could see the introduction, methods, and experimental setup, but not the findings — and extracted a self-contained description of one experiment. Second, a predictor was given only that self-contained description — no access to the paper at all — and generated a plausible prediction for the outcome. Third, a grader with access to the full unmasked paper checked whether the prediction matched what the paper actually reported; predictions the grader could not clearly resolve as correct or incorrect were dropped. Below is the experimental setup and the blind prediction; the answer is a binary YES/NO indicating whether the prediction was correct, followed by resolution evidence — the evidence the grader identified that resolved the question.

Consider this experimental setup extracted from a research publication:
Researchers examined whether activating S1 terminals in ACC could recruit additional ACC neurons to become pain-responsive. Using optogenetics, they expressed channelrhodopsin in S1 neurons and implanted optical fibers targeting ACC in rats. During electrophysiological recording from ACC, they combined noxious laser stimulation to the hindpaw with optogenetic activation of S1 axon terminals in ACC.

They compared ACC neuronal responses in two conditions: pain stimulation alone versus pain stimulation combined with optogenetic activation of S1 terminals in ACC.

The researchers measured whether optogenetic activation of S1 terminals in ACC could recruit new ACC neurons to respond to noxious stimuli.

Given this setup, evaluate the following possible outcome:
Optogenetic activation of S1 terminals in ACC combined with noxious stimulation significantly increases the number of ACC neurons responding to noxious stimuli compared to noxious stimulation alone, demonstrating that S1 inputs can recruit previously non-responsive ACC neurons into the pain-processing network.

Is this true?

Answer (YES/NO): YES